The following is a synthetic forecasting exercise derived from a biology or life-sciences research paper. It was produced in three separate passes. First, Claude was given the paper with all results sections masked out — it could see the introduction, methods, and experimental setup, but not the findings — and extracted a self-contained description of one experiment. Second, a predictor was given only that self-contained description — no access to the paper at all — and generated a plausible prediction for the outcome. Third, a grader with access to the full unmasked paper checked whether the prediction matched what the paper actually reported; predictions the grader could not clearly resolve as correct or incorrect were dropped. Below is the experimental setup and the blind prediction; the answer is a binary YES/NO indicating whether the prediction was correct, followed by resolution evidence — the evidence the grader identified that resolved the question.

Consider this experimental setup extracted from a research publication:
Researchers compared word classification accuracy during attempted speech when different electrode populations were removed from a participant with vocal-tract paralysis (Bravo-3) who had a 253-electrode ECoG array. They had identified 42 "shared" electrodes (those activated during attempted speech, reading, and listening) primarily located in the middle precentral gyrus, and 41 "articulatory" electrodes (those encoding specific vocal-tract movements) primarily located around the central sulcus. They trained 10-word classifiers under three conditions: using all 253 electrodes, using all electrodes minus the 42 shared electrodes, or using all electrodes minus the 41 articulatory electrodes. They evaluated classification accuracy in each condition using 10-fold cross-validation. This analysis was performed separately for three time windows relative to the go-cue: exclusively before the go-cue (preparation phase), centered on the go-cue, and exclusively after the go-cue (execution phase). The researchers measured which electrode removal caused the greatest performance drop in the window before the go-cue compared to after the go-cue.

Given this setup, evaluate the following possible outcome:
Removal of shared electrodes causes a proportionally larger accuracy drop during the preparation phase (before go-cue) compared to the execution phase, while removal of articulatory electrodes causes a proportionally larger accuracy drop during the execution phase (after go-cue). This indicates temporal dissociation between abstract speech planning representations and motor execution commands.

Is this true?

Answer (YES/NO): YES